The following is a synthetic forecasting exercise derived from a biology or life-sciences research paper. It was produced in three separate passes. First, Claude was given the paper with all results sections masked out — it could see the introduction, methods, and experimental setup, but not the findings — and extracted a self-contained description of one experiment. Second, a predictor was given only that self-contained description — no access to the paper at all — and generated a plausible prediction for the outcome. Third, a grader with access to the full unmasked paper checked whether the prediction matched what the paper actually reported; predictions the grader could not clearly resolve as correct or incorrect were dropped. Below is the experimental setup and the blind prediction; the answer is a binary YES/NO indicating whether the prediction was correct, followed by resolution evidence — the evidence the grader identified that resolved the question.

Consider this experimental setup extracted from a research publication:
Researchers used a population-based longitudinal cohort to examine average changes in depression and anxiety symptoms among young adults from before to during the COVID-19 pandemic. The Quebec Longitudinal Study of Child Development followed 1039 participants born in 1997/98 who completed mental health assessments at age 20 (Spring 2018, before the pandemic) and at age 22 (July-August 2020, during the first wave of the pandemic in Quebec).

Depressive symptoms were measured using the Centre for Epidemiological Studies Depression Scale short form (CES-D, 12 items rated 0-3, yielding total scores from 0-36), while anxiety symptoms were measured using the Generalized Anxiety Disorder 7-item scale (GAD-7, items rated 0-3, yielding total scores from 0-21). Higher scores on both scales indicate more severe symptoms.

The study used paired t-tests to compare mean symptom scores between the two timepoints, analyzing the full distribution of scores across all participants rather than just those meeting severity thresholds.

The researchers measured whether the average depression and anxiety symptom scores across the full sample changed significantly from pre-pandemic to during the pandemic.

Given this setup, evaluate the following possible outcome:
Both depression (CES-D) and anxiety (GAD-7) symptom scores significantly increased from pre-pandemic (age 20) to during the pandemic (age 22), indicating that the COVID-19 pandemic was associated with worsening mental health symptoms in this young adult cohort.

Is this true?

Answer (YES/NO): NO